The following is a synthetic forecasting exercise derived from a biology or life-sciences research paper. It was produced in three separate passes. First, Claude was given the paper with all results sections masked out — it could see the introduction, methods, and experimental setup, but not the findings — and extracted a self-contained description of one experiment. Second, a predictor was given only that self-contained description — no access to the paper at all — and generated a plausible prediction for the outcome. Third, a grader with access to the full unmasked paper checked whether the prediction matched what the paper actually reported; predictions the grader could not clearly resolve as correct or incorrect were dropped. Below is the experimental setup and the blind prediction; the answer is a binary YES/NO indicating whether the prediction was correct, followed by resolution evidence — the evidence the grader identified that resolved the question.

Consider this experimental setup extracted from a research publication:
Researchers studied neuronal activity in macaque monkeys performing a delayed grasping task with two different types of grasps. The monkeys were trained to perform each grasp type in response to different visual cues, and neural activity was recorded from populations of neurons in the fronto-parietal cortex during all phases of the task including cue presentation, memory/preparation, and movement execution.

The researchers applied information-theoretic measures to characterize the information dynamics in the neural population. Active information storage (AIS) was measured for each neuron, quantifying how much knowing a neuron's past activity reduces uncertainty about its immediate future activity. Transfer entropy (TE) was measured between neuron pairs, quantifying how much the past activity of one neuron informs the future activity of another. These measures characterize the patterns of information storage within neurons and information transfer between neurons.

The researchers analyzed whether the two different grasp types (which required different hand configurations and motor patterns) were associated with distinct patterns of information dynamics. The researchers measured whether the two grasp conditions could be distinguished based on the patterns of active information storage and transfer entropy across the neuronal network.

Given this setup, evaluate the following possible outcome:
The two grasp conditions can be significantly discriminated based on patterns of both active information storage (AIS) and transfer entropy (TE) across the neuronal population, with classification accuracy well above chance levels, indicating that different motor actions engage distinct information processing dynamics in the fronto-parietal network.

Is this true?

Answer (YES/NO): YES